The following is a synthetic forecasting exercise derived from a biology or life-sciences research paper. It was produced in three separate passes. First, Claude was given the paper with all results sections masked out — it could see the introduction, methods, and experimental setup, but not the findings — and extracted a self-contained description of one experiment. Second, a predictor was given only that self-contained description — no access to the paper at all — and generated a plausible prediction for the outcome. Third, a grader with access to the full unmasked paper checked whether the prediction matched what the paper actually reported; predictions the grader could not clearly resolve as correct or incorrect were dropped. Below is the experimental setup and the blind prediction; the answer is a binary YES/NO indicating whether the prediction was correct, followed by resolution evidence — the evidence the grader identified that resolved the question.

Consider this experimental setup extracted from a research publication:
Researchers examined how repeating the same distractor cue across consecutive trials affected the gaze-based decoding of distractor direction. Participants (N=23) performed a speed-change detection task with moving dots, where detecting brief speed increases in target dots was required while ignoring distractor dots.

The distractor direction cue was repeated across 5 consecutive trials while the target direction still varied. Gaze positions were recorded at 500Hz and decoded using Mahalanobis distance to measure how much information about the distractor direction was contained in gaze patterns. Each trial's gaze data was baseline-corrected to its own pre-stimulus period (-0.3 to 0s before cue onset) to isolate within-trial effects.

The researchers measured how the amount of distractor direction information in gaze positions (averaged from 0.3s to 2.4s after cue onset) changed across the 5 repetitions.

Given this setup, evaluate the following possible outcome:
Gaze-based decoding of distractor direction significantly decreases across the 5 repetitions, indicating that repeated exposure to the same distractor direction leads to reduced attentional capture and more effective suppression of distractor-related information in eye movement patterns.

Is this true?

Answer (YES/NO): NO